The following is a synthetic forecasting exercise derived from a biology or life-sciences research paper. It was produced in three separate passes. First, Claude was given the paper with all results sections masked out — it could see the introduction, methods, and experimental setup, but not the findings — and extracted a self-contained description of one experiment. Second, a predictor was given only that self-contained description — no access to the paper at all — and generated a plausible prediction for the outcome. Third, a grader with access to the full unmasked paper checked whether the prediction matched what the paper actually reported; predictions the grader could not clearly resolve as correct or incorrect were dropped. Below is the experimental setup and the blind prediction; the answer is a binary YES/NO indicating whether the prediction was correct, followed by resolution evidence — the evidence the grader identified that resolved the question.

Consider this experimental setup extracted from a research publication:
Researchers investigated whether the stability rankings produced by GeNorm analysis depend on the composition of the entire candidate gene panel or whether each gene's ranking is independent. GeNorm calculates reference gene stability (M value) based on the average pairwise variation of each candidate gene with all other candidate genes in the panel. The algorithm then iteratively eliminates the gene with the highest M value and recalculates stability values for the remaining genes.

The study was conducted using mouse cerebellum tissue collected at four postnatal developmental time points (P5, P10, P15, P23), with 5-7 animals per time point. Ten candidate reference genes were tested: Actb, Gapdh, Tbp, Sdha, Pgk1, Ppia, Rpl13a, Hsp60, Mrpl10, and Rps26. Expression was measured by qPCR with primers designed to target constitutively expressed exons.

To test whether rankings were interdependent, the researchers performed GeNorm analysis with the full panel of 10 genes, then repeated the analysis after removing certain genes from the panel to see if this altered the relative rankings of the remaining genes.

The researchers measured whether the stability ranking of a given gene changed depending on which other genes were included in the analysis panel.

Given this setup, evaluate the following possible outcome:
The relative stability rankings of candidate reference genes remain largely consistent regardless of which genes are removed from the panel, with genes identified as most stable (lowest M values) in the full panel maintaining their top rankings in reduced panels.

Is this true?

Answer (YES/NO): NO